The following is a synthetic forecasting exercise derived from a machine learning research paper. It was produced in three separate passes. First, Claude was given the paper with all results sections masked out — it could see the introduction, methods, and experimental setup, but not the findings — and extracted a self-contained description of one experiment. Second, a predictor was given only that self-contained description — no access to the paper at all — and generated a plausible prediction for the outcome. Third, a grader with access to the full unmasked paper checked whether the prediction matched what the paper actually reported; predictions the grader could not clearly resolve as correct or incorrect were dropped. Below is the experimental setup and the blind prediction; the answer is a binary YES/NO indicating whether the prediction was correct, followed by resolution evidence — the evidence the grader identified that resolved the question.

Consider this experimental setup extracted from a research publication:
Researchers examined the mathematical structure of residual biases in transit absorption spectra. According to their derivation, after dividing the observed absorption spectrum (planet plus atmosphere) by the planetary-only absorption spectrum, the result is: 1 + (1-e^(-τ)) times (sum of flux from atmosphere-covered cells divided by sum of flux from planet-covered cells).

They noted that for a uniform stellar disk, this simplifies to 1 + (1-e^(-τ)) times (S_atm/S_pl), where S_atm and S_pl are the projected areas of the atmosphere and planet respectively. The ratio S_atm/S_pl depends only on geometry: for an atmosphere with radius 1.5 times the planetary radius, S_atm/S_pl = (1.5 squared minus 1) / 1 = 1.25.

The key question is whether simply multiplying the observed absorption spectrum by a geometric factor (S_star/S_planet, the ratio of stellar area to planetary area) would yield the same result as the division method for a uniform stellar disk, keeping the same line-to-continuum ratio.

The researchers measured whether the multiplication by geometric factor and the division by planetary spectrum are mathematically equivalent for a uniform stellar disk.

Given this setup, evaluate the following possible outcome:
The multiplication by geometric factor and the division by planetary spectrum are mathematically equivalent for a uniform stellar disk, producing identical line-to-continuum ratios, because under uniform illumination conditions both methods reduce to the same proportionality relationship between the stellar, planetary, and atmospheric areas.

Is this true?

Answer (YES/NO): YES